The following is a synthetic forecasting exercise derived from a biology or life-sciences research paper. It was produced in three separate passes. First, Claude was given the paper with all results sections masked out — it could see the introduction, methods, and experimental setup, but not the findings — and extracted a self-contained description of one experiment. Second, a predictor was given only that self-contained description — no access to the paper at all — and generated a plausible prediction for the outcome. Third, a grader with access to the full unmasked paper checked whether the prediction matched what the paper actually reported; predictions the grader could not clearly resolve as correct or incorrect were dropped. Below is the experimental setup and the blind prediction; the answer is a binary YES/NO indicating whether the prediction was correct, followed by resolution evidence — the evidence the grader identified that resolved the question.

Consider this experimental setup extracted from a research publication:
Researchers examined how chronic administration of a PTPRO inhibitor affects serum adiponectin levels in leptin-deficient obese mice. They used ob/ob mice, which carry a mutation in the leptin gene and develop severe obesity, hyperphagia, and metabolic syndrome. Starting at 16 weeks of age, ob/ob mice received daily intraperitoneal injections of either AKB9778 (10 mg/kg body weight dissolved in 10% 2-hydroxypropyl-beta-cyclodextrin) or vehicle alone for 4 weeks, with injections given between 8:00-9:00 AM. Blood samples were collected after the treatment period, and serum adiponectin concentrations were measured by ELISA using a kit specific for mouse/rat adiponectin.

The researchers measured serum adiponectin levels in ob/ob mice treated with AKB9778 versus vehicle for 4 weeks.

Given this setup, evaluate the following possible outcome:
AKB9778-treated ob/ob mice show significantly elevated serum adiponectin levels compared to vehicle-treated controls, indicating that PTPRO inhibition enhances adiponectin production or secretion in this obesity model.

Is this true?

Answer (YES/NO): YES